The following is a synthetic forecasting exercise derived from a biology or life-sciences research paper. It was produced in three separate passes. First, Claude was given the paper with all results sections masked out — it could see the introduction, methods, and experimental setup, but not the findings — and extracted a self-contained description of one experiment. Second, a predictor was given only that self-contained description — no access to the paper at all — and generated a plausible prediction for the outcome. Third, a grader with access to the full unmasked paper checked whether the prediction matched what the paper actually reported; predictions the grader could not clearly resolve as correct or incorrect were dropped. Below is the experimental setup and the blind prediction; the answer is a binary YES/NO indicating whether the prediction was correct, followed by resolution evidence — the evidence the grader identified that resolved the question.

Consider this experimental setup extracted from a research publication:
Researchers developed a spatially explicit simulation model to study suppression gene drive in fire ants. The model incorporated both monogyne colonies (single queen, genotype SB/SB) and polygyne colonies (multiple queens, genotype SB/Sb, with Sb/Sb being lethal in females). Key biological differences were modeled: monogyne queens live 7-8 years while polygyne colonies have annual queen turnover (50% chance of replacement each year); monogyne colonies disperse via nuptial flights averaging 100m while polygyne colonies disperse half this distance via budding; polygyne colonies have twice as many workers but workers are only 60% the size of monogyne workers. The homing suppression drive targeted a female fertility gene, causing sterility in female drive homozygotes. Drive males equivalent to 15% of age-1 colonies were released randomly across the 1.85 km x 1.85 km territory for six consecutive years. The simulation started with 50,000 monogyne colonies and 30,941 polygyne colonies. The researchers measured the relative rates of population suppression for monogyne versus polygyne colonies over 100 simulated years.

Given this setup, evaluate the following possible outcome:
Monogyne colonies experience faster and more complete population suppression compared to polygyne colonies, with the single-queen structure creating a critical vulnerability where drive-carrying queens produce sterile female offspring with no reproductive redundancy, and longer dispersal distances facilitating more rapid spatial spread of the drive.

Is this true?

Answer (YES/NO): NO